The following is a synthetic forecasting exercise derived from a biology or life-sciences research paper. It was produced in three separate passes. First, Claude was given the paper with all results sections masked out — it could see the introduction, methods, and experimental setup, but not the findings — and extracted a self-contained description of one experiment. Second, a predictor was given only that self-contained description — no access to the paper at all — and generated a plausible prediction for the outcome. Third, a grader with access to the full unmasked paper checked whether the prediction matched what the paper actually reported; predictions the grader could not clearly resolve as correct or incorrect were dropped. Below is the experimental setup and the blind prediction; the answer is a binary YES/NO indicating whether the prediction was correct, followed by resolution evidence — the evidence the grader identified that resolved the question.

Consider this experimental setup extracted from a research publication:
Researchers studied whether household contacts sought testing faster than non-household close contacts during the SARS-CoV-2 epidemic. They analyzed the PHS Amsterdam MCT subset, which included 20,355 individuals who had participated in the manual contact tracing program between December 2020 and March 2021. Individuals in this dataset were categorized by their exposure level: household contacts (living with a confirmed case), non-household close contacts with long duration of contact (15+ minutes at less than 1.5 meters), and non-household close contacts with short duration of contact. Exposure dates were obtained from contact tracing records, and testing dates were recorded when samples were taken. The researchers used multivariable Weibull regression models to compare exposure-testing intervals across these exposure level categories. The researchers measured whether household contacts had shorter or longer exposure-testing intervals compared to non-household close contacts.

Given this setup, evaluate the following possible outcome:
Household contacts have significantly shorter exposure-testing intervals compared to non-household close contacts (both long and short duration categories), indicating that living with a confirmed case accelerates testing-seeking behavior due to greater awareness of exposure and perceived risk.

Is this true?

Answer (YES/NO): YES